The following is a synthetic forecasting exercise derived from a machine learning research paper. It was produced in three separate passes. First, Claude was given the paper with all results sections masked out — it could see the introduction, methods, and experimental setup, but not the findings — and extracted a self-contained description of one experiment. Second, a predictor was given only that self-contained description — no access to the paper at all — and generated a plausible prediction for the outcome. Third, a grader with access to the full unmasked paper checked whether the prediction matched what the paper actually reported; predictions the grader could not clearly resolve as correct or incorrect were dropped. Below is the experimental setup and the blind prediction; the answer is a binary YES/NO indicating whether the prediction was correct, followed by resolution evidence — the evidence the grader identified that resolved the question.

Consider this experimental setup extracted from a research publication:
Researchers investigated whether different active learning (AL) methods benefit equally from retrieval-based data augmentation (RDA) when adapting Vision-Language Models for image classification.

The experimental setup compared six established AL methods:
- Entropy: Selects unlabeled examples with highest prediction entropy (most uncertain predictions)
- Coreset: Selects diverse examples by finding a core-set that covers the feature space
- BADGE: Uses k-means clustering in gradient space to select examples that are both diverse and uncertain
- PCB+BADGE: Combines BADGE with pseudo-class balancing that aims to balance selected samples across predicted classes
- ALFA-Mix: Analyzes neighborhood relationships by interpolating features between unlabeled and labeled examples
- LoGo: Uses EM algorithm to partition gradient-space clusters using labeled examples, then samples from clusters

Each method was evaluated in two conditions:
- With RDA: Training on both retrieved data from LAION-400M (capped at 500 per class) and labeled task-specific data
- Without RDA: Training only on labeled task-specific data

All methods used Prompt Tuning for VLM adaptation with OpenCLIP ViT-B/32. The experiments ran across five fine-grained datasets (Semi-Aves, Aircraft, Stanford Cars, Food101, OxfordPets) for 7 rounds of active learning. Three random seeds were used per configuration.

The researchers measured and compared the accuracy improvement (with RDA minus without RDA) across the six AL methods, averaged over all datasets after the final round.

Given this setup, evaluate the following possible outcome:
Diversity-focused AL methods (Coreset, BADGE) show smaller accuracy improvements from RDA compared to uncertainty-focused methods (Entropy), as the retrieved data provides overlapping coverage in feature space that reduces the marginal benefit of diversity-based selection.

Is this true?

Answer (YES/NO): NO